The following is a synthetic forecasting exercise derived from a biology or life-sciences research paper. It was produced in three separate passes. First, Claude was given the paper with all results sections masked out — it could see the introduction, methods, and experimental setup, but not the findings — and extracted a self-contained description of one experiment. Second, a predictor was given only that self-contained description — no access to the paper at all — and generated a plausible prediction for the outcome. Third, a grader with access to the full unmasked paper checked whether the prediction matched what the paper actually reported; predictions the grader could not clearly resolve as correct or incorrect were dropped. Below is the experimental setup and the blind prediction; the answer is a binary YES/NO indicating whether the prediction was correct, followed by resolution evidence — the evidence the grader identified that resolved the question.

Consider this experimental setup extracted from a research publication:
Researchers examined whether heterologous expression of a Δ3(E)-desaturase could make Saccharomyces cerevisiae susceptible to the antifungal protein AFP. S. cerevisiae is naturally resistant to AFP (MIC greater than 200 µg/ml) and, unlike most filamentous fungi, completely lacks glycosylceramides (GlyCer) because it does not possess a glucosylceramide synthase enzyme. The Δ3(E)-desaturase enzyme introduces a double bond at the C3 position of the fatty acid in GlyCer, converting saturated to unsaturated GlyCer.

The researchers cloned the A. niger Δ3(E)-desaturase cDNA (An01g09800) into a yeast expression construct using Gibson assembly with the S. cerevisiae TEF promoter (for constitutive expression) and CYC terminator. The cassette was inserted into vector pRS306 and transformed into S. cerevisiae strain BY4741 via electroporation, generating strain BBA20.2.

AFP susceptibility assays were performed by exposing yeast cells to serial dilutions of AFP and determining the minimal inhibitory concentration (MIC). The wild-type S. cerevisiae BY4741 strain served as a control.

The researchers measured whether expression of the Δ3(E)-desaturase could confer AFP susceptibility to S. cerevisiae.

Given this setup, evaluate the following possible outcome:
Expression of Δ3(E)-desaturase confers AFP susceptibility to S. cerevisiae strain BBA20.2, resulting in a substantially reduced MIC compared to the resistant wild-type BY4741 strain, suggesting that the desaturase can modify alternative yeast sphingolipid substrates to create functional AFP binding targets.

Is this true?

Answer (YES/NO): NO